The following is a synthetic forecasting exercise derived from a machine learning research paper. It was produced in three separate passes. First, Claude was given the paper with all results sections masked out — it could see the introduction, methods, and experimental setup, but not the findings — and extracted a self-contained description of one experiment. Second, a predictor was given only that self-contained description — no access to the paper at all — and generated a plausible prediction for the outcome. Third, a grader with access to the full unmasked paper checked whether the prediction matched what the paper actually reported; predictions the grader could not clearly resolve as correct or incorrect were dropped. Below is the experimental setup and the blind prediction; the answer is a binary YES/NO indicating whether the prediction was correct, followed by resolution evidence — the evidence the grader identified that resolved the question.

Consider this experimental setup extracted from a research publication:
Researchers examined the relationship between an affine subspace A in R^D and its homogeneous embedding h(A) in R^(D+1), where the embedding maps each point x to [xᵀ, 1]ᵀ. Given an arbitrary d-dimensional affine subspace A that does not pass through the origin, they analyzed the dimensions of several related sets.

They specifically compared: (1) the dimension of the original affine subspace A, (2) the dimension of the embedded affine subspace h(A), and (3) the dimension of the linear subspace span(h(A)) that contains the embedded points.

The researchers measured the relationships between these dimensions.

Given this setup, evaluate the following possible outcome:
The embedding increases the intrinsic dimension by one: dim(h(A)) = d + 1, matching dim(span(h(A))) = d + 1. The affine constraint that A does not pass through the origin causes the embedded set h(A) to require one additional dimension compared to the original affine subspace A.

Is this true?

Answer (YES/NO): NO